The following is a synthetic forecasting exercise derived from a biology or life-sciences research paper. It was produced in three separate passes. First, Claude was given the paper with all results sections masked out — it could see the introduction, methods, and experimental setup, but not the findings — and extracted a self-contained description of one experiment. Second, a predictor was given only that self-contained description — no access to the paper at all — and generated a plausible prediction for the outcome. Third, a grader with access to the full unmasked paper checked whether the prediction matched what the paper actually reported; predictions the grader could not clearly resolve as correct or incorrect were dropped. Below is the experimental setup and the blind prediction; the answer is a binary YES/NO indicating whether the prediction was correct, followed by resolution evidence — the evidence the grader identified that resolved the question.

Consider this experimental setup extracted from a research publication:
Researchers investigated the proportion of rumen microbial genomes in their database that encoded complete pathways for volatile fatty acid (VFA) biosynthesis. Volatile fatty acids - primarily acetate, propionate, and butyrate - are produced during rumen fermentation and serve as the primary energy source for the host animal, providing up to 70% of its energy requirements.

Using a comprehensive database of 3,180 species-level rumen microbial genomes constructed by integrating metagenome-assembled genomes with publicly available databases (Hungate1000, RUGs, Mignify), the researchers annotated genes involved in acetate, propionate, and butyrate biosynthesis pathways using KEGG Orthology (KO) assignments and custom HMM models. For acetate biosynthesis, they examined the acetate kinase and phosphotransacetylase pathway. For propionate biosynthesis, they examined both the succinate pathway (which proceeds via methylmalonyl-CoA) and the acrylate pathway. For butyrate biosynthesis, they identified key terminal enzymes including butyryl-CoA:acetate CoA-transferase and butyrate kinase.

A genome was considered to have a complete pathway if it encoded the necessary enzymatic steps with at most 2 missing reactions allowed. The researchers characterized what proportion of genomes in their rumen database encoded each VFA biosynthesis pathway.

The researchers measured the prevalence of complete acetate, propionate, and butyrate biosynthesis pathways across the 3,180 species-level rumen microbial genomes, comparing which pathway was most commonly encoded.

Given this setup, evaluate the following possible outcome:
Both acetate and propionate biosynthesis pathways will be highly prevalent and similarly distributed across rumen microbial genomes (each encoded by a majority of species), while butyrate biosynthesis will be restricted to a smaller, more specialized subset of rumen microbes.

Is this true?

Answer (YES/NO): NO